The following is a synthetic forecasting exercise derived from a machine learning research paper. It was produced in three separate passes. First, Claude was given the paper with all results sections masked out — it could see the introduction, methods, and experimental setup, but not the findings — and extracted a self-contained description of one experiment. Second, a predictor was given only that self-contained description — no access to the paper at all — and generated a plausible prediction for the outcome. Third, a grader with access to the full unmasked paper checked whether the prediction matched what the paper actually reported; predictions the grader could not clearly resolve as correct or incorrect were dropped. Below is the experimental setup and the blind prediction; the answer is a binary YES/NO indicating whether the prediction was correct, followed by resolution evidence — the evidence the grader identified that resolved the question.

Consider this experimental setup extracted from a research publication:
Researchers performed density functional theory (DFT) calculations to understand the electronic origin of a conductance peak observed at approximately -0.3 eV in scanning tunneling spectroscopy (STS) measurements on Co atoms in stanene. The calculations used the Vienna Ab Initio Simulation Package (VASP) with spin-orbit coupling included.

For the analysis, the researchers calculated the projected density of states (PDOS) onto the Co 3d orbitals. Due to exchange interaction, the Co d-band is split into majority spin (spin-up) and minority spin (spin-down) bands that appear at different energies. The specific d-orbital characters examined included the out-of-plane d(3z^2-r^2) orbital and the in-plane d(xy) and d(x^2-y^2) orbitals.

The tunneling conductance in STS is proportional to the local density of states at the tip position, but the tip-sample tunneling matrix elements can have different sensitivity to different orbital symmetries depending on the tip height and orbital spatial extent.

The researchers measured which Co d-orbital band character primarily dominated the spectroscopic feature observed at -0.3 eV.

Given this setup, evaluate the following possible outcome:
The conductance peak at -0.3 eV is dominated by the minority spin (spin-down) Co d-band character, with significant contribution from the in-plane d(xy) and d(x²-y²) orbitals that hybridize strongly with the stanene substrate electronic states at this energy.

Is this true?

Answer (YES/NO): NO